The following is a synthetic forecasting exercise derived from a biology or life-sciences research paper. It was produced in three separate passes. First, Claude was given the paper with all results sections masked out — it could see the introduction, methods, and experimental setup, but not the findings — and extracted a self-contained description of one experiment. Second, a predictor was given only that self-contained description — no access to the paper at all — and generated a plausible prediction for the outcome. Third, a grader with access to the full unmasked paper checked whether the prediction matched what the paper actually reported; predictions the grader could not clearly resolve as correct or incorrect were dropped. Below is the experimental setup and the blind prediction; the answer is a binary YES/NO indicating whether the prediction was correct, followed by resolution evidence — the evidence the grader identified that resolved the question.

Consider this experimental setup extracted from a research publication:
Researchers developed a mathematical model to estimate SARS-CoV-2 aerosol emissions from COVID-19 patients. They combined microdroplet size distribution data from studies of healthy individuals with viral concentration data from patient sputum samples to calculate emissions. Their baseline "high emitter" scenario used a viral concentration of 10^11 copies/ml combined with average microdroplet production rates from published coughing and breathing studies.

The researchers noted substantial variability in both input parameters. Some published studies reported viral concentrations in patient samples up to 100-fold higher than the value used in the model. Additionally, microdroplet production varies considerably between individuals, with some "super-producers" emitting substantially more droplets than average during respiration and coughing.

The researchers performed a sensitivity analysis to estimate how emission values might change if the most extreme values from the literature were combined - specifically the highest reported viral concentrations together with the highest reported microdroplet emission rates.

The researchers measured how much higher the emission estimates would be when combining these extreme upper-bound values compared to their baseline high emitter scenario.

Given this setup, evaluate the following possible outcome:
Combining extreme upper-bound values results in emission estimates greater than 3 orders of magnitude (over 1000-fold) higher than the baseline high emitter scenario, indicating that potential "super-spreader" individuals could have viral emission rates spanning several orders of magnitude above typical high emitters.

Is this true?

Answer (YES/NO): NO